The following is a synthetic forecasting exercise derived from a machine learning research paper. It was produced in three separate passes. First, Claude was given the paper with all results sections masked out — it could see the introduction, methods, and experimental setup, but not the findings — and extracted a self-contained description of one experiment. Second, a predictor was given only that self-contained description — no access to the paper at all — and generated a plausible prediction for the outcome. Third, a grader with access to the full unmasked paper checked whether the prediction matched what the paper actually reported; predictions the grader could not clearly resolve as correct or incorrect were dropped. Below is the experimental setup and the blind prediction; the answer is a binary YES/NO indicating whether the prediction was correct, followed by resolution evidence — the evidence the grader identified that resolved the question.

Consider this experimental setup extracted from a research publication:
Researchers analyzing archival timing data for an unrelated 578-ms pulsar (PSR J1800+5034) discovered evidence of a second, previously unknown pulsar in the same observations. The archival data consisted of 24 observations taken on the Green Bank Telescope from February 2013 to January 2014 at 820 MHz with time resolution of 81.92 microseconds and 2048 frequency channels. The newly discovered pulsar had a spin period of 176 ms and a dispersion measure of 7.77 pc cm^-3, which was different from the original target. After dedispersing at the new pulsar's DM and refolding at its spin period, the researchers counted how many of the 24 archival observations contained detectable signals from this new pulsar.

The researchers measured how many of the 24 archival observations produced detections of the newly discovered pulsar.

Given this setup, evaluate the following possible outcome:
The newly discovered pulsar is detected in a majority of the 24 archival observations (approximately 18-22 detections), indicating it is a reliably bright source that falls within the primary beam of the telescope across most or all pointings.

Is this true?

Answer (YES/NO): NO